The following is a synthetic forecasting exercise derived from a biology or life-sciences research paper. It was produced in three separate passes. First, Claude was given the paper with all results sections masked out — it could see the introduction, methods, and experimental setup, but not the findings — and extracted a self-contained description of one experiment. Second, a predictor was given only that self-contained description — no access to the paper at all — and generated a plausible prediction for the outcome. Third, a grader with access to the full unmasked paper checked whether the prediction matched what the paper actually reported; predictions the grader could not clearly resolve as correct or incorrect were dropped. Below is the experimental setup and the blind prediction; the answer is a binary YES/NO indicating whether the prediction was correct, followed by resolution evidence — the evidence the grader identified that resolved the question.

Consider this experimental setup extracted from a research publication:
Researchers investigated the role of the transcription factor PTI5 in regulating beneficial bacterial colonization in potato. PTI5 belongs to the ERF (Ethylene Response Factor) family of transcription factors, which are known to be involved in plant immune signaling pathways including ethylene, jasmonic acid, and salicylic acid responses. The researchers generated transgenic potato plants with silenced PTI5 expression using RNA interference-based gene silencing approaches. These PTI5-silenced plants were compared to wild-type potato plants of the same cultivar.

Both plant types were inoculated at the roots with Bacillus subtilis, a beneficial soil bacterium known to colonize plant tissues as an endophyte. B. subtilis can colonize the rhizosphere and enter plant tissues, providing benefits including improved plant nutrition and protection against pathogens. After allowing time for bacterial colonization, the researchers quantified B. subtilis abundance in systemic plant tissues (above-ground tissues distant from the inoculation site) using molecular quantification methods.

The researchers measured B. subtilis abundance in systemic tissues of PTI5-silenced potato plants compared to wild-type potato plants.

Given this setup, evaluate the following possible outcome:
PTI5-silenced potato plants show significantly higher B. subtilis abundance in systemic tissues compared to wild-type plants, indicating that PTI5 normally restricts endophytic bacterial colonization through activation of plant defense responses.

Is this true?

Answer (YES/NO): NO